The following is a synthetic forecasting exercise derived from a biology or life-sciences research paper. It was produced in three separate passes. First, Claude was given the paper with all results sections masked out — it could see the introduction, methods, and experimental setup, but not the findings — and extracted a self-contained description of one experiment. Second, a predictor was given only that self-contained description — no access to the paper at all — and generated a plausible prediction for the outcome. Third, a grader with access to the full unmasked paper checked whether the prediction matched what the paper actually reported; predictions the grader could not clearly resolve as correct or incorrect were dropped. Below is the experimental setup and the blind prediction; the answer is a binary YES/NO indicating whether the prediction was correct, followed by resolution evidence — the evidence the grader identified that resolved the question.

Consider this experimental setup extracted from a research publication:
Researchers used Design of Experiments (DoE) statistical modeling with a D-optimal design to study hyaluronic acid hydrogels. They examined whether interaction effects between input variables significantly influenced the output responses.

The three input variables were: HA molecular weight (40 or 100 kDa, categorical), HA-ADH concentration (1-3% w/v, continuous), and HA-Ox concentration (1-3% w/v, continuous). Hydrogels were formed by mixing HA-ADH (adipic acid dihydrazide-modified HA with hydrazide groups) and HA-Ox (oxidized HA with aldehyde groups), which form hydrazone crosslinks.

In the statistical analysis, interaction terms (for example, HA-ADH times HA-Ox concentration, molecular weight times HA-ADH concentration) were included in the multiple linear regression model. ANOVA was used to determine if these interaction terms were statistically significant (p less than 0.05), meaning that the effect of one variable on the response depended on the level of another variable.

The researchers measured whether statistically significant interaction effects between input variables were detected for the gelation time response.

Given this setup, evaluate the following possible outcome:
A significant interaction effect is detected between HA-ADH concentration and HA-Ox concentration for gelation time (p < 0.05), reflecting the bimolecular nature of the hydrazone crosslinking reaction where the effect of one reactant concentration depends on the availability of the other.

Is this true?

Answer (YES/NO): YES